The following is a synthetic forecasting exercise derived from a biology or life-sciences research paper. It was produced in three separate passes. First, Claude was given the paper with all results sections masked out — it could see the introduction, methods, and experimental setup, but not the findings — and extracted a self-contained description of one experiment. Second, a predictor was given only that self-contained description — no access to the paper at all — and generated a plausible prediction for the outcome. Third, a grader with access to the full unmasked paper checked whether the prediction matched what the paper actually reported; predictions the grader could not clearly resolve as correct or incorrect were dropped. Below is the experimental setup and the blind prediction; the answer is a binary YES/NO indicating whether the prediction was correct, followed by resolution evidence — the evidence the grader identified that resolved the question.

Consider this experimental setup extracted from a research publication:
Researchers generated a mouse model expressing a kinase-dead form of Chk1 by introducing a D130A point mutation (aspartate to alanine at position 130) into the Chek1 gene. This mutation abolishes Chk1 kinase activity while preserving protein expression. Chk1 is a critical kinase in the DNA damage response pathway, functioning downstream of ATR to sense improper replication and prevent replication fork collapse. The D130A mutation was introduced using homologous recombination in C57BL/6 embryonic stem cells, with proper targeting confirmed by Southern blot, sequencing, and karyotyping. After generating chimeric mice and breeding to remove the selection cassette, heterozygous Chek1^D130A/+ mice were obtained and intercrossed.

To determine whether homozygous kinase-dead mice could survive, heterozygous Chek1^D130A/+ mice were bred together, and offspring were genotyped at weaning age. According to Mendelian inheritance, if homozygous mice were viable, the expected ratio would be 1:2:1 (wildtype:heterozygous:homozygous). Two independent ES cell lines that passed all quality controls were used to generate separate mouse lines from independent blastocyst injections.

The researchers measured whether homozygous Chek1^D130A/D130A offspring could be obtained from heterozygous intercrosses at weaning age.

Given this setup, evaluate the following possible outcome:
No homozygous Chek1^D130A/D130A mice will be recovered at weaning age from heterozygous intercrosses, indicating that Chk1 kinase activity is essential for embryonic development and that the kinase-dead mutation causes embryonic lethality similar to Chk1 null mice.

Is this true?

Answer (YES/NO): YES